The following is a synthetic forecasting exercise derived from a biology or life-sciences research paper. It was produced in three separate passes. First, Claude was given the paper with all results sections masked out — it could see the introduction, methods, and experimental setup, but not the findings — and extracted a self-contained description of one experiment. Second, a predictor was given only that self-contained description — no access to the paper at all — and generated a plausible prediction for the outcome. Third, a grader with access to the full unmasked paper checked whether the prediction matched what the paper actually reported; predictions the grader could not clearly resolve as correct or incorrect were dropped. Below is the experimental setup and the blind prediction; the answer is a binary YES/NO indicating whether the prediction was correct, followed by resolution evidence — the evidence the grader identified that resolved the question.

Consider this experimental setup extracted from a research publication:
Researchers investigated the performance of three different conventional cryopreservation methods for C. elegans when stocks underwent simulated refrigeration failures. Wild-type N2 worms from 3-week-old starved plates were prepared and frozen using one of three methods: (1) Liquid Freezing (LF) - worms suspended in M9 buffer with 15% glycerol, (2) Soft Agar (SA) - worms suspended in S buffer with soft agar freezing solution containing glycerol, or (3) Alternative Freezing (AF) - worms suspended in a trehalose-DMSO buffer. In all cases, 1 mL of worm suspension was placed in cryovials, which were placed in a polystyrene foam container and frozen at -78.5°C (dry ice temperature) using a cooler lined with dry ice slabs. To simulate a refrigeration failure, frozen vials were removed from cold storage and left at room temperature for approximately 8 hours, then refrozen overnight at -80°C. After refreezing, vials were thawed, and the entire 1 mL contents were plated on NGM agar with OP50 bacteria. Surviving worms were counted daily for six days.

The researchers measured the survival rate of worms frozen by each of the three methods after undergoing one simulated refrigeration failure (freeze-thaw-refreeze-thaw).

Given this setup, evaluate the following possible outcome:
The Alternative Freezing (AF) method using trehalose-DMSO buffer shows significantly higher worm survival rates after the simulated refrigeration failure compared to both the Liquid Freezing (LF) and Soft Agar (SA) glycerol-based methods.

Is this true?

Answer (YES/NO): NO